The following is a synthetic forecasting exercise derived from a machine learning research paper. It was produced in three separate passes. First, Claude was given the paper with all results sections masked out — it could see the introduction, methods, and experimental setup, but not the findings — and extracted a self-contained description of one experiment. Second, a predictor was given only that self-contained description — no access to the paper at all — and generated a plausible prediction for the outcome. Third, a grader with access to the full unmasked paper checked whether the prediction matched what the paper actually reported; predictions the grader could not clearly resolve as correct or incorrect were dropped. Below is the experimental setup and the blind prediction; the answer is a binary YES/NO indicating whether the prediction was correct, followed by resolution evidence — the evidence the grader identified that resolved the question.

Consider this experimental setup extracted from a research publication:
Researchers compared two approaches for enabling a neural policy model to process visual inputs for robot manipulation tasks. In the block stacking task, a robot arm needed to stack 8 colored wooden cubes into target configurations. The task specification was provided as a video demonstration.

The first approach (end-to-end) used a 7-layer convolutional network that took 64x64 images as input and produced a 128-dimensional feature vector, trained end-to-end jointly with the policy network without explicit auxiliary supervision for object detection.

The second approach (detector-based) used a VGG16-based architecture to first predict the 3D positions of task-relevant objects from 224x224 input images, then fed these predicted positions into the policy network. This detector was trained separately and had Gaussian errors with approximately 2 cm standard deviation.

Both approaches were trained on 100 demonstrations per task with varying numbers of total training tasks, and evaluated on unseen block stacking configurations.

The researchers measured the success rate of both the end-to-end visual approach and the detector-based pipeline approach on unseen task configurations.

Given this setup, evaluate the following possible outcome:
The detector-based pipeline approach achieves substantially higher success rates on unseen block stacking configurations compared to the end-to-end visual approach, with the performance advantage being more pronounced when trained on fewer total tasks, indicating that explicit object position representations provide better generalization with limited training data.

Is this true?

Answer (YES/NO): NO